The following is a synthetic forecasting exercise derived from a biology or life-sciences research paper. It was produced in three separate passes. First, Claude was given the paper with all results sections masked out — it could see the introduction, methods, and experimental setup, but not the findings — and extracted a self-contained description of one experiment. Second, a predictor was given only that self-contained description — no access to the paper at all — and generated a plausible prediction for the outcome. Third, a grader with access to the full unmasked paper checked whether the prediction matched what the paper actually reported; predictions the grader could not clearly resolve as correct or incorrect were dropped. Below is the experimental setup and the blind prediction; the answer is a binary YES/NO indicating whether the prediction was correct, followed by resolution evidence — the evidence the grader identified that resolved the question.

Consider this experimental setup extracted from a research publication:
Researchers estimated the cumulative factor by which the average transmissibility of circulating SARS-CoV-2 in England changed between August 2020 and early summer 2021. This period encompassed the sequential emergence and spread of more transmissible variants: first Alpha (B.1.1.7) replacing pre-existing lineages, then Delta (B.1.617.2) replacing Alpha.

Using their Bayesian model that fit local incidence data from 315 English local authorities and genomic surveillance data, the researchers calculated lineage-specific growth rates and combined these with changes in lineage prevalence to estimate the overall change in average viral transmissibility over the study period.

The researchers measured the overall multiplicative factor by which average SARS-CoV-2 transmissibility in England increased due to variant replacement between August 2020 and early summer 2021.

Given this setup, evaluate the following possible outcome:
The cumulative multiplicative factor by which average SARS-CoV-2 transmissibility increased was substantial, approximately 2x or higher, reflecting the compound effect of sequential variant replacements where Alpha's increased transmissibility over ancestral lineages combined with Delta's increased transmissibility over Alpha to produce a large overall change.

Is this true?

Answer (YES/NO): YES